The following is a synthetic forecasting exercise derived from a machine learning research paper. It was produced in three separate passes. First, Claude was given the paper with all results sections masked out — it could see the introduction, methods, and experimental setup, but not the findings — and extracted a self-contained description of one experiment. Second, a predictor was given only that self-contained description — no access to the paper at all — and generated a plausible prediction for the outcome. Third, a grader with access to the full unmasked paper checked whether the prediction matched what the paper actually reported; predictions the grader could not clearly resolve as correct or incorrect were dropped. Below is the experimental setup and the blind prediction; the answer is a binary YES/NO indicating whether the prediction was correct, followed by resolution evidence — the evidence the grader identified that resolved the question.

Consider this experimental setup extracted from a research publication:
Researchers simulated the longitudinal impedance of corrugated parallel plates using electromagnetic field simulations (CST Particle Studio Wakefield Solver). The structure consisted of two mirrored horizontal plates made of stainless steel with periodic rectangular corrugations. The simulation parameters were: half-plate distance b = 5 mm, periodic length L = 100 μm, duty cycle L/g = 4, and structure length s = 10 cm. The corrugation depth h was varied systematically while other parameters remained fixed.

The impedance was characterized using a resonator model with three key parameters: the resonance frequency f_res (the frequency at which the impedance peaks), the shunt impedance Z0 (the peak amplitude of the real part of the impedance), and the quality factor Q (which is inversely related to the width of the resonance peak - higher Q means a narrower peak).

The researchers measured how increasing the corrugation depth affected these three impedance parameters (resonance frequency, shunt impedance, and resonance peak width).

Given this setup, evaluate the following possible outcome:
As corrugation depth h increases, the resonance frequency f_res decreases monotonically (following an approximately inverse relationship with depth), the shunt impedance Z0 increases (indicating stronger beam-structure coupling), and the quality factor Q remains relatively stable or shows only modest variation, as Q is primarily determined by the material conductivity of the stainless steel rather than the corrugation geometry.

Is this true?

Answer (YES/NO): NO